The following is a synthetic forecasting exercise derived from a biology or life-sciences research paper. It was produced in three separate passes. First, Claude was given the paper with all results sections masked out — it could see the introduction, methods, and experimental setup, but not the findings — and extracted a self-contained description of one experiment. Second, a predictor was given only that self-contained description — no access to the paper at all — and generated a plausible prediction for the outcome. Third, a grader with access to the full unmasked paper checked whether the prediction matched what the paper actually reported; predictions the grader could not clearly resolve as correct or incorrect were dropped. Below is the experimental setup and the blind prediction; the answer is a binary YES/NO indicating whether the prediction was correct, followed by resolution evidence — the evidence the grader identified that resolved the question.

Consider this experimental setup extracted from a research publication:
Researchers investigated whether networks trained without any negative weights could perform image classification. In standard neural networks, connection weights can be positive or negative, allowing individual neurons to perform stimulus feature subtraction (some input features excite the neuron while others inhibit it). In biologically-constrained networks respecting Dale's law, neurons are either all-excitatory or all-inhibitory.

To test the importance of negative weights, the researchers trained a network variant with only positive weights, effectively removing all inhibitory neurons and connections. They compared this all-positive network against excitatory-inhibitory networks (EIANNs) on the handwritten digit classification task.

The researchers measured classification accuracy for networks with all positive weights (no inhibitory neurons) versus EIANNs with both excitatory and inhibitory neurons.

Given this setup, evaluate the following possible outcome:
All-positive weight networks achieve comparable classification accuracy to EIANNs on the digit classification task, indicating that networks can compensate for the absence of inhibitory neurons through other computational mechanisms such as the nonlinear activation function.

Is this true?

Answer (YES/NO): NO